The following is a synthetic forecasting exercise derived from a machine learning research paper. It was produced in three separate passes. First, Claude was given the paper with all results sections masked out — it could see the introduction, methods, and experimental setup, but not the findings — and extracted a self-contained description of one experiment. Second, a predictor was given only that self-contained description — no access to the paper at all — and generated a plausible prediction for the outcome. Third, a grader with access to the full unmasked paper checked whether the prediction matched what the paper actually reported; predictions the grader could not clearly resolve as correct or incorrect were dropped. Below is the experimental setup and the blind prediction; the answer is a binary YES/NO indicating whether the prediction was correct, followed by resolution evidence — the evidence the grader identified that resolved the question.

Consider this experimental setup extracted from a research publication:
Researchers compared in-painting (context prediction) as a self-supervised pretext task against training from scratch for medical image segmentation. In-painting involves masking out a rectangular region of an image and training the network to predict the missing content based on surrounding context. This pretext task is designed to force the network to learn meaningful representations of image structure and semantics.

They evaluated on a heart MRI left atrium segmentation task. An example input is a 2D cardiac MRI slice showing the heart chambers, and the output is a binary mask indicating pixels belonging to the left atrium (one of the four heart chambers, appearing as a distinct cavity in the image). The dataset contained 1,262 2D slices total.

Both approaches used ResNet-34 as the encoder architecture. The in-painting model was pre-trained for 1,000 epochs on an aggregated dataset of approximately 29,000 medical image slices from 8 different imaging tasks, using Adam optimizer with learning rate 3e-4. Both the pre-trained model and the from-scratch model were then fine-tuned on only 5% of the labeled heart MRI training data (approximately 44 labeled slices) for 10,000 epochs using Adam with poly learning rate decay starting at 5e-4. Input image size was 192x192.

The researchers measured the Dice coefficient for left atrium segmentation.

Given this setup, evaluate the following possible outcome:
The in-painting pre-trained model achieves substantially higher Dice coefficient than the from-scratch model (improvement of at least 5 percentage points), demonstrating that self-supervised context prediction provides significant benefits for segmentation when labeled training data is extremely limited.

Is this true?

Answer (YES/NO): NO